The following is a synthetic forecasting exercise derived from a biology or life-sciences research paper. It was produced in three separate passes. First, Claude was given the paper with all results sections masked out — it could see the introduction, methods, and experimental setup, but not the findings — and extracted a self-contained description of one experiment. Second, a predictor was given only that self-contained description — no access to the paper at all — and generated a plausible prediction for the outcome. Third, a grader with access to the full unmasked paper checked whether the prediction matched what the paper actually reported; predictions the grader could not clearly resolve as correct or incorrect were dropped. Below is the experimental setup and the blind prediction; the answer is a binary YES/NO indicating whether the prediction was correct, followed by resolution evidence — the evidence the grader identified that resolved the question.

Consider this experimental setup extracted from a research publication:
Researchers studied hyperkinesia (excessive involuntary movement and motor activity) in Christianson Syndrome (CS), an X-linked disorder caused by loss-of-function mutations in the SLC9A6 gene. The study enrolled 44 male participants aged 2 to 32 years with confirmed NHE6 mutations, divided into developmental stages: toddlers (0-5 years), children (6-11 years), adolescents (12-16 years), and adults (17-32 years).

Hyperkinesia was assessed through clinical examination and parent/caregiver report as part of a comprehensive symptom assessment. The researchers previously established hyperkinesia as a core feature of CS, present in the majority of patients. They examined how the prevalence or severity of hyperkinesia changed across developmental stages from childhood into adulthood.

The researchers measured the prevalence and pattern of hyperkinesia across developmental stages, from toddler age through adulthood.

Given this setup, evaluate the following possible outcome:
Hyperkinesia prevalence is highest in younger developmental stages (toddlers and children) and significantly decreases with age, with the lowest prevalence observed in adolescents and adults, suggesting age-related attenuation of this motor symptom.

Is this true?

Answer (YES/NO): NO